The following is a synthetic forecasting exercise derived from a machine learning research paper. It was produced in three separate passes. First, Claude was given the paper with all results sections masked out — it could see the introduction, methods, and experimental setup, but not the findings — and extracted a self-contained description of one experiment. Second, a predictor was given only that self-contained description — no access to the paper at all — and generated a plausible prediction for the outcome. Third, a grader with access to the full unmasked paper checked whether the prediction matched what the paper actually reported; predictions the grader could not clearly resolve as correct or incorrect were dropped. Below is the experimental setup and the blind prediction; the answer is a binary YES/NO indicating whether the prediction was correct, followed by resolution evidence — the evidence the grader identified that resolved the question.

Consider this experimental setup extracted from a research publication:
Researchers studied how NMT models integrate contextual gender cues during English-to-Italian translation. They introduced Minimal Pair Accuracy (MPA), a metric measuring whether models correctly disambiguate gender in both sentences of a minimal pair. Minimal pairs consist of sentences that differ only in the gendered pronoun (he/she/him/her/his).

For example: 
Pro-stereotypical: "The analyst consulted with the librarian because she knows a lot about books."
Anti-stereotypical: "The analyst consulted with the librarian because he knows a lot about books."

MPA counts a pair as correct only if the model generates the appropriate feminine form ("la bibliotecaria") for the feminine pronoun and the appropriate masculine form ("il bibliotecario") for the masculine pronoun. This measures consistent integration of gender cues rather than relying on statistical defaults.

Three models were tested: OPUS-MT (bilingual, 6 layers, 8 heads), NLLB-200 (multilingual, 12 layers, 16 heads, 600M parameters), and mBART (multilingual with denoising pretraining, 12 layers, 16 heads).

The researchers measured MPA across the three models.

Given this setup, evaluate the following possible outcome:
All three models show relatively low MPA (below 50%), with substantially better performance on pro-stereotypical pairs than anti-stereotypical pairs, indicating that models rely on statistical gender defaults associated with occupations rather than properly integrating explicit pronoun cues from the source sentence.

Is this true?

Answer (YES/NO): NO